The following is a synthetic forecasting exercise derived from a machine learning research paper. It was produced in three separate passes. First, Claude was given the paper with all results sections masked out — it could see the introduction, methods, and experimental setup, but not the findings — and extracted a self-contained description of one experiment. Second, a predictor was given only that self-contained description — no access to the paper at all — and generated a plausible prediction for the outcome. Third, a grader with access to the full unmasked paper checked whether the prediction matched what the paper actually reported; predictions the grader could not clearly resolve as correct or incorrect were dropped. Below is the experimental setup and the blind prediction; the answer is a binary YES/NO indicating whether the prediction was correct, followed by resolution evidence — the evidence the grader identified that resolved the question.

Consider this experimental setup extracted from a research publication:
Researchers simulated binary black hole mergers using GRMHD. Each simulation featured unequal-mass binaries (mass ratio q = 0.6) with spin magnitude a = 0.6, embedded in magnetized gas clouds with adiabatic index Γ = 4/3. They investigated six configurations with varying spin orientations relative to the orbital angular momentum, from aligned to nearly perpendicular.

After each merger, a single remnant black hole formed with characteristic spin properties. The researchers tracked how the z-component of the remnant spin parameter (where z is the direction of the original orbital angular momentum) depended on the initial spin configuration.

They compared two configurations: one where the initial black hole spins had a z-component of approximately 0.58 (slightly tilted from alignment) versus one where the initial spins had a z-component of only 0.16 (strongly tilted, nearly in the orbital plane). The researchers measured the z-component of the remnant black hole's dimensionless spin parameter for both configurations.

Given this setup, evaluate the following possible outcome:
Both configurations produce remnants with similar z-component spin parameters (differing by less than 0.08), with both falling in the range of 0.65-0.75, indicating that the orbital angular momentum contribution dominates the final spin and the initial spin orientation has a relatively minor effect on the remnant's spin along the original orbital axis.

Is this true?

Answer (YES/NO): NO